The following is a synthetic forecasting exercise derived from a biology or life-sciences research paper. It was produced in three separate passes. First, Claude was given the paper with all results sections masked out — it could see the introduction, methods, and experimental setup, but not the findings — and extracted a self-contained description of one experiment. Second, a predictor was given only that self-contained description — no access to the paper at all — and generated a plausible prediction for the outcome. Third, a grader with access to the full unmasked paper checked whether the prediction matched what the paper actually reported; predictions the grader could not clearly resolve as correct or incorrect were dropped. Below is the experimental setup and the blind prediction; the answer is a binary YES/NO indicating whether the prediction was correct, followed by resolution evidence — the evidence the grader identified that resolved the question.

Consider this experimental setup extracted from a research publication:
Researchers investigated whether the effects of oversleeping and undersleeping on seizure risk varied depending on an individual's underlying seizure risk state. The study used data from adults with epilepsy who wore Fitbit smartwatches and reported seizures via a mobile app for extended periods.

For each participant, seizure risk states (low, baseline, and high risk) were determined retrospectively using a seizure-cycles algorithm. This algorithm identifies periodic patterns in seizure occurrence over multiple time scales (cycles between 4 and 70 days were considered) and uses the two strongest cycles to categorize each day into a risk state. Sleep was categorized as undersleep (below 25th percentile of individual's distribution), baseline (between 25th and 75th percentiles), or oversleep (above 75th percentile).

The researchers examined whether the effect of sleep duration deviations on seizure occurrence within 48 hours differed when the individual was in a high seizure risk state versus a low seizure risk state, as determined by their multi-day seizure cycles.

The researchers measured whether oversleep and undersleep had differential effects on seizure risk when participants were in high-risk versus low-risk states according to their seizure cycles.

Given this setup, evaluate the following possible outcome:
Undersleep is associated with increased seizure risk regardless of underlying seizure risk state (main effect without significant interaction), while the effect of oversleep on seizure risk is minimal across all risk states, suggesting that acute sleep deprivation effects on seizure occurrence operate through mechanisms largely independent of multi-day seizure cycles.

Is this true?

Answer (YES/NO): NO